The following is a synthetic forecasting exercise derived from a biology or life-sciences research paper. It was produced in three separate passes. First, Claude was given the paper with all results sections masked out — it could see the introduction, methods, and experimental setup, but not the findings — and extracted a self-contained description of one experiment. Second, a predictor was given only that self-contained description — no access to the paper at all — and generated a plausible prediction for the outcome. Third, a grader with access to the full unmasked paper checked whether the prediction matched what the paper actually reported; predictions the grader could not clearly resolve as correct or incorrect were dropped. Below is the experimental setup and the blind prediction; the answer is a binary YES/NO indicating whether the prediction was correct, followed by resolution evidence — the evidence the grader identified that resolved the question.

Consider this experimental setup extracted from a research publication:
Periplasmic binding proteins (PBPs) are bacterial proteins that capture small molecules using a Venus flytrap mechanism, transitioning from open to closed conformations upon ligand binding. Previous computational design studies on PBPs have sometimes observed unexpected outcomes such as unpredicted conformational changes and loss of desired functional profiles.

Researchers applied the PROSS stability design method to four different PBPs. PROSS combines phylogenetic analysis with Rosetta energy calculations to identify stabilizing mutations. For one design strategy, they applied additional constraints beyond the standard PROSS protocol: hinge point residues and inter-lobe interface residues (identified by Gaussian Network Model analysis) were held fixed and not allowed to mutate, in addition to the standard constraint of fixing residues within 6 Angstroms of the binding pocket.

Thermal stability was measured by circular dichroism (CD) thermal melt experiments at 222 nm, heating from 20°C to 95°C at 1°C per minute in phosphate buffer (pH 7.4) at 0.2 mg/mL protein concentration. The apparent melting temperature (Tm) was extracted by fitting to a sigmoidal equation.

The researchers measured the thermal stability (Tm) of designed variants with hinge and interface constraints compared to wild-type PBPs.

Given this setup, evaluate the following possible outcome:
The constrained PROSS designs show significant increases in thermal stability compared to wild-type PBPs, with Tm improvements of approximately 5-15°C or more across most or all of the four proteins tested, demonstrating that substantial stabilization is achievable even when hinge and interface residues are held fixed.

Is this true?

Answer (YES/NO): YES